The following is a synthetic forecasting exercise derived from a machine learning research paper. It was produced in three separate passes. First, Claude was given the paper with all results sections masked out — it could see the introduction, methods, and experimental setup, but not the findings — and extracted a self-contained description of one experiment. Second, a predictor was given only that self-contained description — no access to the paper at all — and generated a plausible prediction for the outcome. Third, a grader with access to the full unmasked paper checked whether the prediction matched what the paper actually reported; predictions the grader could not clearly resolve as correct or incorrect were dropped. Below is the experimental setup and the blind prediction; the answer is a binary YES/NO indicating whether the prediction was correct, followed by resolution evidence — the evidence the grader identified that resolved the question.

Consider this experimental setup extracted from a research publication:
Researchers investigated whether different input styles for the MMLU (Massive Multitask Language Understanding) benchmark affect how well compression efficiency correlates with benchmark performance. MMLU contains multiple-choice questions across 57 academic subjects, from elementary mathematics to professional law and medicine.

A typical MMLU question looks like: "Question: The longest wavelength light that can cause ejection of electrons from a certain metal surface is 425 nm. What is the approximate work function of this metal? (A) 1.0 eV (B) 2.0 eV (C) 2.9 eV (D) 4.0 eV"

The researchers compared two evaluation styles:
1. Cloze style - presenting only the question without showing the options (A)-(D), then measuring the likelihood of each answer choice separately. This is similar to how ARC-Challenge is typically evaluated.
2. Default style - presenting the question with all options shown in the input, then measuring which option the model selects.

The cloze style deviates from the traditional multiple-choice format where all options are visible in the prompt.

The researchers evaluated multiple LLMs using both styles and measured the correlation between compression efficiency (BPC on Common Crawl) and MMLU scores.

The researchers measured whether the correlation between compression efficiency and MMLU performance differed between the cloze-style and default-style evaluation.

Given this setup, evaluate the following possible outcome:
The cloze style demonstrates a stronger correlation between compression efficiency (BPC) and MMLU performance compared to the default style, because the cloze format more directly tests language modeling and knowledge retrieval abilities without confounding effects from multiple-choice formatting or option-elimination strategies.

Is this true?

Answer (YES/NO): YES